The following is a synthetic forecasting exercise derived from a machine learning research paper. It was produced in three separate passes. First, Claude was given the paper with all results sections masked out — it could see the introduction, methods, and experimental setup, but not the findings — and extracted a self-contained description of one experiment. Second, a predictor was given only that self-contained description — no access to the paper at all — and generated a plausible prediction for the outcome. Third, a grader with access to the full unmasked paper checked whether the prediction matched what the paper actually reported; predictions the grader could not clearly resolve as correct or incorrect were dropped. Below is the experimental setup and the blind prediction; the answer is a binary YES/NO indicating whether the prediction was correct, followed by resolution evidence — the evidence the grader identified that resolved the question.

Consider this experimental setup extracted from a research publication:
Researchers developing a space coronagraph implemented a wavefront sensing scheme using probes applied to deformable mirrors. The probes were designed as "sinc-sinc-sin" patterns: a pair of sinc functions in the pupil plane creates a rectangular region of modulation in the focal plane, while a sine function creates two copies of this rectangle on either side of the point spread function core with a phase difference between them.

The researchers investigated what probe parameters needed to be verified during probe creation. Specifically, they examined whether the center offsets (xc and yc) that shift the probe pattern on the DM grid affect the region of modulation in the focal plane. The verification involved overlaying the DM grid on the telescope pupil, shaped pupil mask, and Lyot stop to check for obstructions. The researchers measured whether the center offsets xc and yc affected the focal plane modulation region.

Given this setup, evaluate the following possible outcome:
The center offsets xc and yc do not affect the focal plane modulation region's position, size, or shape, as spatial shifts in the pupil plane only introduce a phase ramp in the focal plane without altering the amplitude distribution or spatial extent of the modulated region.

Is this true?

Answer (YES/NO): YES